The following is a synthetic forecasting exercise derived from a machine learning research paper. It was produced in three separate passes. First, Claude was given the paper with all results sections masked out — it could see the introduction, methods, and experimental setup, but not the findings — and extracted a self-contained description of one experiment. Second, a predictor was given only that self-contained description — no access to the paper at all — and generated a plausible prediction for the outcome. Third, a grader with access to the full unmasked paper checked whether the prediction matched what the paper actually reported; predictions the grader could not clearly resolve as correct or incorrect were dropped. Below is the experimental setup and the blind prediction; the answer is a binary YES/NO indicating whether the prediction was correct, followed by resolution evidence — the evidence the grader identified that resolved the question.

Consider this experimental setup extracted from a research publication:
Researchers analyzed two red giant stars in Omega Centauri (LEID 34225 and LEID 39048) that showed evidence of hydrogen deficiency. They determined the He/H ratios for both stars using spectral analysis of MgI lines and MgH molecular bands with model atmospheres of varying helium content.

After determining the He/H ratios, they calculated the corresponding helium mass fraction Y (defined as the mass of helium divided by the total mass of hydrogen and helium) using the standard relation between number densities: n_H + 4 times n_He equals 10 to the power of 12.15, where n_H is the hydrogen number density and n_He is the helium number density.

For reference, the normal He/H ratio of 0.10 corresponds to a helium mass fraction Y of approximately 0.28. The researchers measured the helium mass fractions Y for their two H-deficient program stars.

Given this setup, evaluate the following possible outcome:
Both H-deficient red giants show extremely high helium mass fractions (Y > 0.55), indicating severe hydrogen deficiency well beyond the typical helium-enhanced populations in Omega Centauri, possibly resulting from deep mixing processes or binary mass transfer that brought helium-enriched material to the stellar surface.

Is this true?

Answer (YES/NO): NO